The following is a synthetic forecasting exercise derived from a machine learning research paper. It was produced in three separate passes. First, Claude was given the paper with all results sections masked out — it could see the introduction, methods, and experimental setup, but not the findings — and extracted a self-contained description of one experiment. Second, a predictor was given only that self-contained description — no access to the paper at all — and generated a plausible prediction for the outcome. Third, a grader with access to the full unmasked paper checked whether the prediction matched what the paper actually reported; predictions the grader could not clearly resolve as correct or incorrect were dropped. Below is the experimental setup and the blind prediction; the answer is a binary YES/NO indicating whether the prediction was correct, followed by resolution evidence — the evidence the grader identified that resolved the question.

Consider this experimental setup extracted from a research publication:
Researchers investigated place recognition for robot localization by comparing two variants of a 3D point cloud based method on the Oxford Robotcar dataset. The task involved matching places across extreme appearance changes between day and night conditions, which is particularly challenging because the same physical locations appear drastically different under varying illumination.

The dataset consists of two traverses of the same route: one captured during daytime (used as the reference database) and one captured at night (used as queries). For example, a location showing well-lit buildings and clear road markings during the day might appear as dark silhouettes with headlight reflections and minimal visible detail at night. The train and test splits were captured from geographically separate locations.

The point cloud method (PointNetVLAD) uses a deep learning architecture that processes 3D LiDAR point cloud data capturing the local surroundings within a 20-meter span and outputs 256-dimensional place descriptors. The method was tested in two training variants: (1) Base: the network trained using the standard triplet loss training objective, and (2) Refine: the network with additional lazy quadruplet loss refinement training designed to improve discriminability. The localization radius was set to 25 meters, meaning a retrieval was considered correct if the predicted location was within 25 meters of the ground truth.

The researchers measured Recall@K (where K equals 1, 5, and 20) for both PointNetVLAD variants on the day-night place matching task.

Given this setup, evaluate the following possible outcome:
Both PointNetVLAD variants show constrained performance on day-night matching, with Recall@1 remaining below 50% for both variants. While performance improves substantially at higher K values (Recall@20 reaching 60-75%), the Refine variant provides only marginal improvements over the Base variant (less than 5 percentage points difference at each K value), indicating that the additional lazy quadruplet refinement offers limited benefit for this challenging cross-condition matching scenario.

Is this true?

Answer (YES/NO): NO